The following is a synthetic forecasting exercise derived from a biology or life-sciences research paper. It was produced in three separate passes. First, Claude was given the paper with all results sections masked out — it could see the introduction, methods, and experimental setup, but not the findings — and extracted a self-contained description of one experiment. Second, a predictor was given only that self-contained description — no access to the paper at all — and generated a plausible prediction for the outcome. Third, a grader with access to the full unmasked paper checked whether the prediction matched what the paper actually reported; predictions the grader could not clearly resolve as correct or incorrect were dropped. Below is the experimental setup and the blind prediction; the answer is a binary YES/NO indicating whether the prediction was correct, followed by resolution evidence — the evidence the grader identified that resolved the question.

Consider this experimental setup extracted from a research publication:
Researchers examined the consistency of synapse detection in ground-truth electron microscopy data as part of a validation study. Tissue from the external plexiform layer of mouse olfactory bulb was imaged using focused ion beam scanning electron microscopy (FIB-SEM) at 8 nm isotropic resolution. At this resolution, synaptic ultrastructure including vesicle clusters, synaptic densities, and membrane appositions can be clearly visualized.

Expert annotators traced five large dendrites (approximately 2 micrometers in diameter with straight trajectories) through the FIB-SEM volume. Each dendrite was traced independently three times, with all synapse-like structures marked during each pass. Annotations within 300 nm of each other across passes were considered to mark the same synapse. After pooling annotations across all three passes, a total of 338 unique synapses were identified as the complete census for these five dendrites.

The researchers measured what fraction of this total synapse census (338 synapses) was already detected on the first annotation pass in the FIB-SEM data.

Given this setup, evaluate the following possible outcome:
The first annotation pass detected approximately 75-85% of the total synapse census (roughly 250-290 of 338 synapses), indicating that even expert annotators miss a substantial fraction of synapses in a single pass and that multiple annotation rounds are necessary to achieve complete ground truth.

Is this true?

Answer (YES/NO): YES